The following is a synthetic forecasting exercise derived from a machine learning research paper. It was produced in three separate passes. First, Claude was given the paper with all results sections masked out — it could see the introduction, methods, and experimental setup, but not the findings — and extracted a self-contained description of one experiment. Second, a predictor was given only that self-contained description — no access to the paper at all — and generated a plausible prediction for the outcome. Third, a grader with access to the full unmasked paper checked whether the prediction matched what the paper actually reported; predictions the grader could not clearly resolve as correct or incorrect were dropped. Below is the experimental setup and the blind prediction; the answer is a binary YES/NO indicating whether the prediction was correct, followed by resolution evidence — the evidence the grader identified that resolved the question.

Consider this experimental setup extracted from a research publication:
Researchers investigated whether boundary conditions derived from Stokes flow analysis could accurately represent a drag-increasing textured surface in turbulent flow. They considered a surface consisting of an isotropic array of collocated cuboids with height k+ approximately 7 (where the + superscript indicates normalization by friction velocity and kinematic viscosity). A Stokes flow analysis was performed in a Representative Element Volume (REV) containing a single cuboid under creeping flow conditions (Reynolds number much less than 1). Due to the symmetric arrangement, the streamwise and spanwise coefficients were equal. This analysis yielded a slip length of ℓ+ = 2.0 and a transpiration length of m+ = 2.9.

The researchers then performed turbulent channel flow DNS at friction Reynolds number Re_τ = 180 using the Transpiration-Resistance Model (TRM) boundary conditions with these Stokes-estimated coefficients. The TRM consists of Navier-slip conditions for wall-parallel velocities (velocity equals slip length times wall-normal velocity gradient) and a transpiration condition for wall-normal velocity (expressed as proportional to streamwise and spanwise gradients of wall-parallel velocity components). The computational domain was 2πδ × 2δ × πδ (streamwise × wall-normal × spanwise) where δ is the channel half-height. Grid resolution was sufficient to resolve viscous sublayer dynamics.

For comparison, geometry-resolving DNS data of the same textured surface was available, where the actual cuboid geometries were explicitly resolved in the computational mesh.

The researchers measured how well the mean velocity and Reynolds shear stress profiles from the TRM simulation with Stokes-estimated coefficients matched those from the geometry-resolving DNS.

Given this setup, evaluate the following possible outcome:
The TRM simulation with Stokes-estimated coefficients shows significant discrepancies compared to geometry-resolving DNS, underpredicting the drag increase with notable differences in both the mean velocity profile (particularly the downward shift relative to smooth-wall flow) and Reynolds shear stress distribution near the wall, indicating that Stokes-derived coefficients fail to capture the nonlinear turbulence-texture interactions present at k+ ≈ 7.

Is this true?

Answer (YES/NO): YES